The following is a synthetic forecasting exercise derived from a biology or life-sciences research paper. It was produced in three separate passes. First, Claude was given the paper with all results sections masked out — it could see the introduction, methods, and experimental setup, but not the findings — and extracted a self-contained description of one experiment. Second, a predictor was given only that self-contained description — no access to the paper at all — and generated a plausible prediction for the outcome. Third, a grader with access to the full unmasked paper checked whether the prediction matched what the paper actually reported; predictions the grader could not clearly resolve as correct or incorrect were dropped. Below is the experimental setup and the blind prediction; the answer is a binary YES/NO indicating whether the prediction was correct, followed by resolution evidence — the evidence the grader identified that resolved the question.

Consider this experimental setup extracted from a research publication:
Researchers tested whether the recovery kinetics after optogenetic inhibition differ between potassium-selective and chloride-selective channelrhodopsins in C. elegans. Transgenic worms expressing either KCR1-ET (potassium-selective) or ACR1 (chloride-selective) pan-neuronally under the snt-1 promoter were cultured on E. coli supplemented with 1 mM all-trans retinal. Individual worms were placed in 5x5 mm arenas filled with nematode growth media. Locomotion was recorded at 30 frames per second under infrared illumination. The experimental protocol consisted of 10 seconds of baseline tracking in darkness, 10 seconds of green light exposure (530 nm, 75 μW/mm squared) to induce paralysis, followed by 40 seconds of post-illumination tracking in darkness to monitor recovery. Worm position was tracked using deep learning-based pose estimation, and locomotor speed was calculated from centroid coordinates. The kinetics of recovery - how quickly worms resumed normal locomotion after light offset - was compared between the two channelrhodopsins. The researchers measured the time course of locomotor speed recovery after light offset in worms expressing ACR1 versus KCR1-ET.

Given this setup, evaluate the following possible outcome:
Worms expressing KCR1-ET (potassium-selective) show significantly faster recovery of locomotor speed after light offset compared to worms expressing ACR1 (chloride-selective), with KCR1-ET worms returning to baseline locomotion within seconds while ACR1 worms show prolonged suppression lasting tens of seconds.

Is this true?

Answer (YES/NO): NO